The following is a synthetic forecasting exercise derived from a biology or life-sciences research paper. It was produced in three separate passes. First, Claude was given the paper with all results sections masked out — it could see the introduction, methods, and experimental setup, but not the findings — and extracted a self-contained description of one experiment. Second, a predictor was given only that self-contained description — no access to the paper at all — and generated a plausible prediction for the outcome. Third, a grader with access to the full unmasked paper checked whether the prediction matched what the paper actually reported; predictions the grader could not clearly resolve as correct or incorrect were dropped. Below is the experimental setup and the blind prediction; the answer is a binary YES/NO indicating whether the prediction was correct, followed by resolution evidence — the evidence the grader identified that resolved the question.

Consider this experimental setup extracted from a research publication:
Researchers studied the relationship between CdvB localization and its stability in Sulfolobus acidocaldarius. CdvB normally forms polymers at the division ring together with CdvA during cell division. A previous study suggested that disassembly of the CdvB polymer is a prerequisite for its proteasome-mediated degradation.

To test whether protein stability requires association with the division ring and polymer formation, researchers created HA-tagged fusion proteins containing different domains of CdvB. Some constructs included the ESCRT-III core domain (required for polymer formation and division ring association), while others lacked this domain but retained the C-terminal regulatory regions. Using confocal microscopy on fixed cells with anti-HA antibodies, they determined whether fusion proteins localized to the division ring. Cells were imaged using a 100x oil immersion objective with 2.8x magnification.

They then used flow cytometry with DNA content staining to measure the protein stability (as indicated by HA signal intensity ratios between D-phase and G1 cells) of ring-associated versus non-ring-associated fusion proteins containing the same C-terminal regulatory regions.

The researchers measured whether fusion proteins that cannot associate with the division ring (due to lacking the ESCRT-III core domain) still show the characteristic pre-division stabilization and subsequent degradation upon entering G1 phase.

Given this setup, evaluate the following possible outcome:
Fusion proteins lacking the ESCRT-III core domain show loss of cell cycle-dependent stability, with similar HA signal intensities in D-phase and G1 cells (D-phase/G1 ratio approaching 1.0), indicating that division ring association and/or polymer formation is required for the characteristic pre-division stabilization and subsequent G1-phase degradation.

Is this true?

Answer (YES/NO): NO